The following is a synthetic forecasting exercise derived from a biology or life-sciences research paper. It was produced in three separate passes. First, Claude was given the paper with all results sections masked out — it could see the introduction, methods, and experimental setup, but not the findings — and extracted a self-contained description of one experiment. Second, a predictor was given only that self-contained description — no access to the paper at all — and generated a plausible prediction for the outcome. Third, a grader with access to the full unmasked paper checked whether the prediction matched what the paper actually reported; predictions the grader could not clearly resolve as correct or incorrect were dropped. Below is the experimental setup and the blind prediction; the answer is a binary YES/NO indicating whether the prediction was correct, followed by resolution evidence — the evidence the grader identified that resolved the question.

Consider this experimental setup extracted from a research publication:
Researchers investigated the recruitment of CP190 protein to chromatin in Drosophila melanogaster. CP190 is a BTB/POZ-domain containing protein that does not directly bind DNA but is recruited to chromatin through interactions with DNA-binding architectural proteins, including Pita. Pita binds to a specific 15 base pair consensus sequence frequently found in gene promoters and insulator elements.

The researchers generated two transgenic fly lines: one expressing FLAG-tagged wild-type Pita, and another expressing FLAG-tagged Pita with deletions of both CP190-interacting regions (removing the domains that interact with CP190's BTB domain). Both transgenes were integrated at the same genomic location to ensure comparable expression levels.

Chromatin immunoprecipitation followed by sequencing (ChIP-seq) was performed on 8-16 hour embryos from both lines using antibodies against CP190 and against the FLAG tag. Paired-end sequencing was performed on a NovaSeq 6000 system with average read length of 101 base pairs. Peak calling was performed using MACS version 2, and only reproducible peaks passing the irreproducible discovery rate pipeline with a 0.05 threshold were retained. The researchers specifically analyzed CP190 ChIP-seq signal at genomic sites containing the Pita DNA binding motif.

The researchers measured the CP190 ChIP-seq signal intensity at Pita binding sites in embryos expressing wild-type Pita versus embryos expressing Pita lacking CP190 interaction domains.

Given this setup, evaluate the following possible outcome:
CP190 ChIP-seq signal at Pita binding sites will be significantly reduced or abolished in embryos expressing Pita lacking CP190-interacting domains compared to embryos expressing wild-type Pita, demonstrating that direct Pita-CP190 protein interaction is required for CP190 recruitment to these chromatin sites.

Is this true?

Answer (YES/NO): NO